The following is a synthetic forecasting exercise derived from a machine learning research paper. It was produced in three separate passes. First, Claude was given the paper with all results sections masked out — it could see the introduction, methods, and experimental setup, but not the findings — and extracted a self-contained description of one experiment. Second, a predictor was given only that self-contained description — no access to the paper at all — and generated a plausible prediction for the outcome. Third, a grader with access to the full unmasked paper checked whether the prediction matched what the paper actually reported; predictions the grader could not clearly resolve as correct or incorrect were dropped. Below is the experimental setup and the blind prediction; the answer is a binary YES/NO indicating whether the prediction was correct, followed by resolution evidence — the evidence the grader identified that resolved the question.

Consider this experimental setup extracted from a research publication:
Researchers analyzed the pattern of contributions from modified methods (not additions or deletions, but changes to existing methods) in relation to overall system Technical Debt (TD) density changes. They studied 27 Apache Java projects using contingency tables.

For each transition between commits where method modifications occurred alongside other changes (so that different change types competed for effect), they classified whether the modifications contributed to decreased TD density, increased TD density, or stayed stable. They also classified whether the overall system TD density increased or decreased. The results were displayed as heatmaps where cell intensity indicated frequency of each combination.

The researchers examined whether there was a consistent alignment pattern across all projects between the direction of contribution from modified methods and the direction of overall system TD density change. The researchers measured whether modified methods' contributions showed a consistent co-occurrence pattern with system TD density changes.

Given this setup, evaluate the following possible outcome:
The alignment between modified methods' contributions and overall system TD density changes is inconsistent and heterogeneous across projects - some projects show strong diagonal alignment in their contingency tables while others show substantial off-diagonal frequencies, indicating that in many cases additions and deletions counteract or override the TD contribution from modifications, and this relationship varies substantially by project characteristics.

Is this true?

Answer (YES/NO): NO